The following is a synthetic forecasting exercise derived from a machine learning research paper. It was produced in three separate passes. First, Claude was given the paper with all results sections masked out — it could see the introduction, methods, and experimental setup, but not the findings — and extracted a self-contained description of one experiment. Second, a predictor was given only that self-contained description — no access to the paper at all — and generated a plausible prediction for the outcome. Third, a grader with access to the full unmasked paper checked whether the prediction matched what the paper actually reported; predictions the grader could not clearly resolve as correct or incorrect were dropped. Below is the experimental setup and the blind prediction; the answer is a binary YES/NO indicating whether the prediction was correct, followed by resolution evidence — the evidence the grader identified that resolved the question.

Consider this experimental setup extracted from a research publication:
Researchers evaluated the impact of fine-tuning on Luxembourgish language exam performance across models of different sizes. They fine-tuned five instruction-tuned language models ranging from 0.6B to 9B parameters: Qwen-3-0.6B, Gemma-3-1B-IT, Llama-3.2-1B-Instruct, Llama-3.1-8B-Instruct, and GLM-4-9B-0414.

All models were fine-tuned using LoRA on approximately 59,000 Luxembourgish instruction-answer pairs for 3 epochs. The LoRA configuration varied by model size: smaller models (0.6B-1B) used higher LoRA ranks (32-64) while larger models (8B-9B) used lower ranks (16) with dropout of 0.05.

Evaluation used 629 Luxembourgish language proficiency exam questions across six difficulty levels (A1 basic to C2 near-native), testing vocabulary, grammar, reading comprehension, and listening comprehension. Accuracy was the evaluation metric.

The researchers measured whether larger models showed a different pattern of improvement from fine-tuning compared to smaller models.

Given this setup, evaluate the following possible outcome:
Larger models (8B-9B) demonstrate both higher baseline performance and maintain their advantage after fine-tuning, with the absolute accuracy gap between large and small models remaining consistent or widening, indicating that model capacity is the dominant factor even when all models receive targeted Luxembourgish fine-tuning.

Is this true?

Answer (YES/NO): NO